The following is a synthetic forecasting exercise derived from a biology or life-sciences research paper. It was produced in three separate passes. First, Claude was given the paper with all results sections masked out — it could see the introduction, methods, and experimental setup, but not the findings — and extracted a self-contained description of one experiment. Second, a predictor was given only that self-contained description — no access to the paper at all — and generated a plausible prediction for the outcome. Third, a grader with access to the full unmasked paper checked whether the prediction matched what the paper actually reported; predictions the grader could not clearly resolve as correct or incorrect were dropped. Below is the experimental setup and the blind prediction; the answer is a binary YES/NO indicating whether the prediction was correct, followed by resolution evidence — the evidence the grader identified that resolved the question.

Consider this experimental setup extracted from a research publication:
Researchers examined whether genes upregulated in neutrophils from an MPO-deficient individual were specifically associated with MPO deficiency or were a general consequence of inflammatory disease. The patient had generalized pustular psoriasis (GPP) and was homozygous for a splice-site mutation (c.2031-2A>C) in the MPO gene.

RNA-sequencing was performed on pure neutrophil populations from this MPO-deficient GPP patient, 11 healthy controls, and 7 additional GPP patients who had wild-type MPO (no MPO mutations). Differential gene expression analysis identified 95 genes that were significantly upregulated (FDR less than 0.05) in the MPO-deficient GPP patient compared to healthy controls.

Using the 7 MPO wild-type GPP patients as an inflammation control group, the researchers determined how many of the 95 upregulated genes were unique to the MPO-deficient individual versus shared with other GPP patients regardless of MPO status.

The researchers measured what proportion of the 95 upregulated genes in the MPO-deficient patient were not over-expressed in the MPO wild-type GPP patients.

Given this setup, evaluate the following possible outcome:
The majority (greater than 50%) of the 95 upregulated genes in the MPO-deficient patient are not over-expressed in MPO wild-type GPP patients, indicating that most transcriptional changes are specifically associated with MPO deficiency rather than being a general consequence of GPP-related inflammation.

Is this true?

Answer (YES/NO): YES